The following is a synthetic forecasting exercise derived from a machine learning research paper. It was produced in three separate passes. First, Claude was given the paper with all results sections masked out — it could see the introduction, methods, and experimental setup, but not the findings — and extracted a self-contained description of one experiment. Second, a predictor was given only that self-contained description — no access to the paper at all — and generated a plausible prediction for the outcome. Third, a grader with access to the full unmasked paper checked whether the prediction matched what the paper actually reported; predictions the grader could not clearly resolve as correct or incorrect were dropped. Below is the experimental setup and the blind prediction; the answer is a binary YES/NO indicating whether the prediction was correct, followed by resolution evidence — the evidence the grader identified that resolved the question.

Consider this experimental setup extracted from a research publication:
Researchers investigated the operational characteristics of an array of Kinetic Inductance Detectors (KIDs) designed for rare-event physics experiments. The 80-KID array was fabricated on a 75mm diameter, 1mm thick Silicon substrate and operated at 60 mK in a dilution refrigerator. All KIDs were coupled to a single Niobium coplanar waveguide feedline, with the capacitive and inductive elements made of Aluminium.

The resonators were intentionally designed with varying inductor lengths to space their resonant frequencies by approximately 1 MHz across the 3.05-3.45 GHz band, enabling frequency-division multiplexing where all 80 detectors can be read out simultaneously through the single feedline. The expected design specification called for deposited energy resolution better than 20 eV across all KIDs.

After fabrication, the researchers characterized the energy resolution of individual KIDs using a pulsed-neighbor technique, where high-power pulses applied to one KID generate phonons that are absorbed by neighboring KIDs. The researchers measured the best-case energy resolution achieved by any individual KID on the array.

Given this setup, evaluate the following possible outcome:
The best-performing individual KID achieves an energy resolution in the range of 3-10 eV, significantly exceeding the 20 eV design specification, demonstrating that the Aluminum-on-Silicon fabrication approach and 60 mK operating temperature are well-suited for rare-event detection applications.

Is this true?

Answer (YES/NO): NO